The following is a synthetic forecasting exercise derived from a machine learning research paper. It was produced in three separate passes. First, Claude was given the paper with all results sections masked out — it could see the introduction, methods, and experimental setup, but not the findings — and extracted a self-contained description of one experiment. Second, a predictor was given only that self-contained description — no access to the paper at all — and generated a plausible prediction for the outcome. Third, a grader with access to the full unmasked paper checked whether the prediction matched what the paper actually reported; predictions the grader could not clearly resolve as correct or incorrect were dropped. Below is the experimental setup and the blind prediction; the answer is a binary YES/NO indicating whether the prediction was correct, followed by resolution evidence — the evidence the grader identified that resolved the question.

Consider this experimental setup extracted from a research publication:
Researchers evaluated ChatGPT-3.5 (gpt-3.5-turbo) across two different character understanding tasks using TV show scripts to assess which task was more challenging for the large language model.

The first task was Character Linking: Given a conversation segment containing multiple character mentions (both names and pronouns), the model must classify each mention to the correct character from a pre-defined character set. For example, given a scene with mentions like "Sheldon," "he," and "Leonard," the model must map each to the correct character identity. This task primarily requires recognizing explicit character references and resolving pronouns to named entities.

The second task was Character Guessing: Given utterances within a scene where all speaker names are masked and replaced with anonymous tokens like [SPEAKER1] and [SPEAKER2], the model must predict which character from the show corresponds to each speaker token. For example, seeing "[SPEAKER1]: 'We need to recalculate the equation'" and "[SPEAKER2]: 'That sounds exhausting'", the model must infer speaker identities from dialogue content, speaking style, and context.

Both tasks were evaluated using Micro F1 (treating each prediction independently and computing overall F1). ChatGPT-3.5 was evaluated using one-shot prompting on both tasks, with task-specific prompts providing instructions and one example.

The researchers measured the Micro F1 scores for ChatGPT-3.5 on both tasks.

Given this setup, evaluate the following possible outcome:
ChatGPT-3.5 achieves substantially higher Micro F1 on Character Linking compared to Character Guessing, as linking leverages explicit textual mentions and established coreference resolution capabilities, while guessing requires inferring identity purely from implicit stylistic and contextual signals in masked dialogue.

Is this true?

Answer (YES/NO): YES